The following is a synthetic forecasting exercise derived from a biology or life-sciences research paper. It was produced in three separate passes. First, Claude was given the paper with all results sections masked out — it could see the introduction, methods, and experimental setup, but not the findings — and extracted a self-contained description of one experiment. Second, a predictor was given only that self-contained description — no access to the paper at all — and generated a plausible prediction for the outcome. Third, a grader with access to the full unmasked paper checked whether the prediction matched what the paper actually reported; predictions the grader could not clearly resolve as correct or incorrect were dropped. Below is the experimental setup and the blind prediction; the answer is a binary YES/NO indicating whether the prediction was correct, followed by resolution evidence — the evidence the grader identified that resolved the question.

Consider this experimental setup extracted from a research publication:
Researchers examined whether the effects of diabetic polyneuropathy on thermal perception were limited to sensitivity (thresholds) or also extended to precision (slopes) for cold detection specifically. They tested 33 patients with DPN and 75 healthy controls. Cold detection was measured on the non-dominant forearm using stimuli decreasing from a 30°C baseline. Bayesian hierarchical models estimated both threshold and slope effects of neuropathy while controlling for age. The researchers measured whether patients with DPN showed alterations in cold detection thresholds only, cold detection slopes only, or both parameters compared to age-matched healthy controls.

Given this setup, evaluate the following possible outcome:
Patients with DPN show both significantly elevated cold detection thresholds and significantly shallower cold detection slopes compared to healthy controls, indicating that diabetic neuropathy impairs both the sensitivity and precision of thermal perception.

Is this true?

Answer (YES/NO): YES